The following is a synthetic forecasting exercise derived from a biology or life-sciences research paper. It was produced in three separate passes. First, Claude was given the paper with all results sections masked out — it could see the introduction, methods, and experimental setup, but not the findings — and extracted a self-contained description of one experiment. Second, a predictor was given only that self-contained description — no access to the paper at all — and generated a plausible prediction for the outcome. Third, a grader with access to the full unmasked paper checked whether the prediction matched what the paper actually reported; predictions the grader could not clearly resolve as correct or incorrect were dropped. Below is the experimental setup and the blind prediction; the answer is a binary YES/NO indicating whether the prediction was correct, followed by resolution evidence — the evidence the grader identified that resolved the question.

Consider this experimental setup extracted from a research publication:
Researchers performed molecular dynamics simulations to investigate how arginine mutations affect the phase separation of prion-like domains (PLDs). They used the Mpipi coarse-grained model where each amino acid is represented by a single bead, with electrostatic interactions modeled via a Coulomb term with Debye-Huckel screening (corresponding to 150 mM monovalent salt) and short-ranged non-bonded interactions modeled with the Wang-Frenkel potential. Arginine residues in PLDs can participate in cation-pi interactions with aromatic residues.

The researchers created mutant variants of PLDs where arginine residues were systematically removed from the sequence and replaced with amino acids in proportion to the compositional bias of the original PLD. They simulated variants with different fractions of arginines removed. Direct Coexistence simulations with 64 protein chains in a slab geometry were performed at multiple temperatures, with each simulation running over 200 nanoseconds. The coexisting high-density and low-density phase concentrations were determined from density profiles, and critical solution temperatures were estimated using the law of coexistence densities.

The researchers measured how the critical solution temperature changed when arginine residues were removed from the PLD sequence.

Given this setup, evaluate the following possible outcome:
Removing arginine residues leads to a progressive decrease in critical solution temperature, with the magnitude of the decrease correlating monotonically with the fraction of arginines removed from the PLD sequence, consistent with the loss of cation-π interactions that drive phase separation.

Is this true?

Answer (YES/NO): YES